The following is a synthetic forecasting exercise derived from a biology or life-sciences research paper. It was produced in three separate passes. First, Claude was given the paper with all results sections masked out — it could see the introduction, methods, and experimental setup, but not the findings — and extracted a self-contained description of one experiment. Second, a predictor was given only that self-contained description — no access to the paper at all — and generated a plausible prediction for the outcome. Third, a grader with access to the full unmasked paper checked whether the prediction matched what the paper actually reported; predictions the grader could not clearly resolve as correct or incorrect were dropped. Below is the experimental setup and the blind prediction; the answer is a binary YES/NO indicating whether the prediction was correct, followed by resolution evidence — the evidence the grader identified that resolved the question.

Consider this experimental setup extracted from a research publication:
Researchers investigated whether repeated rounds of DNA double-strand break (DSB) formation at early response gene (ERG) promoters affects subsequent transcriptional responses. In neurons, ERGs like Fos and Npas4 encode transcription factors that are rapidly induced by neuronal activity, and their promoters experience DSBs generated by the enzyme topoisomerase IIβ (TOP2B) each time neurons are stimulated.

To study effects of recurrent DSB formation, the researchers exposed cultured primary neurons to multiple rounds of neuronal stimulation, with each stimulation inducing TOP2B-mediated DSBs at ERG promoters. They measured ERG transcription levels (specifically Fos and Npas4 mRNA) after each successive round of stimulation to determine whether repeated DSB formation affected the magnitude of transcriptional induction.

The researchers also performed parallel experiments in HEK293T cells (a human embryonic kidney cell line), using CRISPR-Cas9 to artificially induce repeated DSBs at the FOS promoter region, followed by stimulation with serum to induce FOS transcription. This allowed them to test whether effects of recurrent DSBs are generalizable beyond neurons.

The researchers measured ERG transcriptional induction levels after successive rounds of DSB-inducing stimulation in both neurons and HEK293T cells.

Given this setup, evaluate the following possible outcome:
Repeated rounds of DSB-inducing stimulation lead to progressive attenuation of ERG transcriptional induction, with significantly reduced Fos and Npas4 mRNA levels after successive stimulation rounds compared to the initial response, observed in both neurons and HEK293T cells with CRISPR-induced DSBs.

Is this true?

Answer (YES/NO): NO